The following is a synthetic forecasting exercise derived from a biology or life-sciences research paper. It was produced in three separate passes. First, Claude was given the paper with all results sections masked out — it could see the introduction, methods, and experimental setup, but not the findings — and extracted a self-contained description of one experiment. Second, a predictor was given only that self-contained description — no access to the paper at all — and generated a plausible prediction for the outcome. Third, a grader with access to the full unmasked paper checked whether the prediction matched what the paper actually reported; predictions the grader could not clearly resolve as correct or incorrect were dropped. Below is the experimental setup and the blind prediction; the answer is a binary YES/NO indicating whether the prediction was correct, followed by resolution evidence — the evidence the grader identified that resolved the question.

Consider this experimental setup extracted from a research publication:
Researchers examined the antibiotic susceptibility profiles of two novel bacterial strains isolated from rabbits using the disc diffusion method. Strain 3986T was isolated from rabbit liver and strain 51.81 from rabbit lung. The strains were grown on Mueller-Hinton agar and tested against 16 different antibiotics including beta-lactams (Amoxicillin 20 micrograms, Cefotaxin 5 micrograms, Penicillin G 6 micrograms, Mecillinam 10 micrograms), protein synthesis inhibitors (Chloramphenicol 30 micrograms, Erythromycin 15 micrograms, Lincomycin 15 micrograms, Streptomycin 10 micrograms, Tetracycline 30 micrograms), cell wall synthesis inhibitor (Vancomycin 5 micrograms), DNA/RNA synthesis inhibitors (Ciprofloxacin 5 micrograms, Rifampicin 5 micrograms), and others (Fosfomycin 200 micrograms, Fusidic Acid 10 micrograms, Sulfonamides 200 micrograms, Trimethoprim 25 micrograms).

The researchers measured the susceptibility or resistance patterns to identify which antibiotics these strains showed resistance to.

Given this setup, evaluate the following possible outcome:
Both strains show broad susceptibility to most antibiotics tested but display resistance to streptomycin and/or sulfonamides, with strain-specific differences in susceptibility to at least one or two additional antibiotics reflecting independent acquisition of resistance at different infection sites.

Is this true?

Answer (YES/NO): NO